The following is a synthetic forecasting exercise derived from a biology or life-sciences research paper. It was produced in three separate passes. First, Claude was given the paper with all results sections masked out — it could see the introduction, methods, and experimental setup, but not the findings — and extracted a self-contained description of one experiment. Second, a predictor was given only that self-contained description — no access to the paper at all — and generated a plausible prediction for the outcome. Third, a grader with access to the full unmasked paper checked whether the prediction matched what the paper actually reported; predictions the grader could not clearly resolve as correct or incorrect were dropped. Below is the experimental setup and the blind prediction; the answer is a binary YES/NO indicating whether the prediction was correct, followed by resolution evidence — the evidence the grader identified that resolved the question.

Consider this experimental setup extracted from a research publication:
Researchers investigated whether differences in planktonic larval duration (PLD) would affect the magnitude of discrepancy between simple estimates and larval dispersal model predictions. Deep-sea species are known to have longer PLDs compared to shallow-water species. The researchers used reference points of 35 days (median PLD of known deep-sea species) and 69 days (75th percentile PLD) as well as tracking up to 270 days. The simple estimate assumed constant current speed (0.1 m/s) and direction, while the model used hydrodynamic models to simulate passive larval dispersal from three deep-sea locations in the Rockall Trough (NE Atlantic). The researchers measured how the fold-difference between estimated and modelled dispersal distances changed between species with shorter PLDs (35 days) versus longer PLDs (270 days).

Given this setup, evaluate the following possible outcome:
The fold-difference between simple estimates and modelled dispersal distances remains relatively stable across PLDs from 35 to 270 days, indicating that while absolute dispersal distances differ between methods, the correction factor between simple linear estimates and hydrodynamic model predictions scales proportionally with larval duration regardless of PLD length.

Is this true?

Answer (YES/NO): NO